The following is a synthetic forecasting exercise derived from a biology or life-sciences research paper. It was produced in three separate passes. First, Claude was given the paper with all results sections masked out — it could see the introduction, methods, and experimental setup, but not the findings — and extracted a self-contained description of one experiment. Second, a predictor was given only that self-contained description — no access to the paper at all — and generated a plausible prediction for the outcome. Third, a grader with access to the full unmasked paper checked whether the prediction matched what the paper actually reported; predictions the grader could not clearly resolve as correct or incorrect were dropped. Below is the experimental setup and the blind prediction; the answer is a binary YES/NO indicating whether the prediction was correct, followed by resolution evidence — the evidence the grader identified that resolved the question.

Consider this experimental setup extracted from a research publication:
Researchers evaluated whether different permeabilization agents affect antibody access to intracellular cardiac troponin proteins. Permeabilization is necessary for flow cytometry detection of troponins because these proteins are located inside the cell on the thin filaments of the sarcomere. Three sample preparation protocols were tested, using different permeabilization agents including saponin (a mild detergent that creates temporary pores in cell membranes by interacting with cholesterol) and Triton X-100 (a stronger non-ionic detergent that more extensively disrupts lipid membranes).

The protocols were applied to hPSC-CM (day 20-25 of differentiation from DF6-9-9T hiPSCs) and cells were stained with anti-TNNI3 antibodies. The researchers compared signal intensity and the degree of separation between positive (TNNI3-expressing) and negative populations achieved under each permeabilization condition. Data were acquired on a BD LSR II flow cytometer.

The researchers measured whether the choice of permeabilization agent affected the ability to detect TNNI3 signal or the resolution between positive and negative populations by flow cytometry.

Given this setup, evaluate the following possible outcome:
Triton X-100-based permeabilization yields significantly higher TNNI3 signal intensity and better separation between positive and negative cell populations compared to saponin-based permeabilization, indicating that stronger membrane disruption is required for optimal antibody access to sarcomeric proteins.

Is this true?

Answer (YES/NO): NO